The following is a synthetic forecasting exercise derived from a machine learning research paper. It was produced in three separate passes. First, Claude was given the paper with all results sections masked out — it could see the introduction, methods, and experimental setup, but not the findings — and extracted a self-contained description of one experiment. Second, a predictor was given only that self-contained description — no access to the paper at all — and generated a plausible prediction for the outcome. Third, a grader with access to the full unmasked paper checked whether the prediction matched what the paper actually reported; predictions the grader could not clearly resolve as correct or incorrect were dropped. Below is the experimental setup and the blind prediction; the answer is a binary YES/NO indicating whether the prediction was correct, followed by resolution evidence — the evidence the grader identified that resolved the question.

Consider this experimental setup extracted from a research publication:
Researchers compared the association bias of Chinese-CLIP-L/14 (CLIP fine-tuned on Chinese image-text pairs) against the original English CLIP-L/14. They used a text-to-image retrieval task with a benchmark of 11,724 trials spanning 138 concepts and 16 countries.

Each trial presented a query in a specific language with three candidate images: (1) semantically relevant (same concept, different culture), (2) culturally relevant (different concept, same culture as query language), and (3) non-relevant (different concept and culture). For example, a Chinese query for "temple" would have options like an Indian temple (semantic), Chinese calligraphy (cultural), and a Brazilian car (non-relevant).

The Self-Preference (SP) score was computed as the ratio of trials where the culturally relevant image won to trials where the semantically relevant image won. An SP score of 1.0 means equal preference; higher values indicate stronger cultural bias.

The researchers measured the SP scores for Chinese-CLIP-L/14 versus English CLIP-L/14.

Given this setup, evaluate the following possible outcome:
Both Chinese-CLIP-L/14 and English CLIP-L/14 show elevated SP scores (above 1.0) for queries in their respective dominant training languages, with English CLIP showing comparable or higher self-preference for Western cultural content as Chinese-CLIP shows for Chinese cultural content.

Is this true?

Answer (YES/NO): NO